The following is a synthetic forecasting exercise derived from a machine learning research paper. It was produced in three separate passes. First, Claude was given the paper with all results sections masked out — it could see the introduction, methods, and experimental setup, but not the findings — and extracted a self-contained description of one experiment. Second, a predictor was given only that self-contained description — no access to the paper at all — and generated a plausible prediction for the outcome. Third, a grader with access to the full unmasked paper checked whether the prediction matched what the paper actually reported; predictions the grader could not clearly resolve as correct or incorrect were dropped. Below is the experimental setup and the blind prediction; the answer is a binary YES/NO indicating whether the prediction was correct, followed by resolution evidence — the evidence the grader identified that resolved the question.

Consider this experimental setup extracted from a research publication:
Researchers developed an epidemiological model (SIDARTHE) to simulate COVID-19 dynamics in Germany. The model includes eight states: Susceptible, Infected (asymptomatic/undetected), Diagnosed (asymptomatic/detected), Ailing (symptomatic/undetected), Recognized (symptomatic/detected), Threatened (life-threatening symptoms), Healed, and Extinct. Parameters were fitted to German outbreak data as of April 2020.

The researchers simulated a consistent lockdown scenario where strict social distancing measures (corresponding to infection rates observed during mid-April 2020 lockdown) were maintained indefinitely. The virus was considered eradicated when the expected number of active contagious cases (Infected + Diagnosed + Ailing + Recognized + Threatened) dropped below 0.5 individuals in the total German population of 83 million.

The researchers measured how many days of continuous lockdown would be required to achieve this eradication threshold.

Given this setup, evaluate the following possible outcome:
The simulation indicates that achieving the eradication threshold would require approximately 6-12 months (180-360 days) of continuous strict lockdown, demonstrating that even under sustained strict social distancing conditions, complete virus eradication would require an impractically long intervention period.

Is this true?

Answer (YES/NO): YES